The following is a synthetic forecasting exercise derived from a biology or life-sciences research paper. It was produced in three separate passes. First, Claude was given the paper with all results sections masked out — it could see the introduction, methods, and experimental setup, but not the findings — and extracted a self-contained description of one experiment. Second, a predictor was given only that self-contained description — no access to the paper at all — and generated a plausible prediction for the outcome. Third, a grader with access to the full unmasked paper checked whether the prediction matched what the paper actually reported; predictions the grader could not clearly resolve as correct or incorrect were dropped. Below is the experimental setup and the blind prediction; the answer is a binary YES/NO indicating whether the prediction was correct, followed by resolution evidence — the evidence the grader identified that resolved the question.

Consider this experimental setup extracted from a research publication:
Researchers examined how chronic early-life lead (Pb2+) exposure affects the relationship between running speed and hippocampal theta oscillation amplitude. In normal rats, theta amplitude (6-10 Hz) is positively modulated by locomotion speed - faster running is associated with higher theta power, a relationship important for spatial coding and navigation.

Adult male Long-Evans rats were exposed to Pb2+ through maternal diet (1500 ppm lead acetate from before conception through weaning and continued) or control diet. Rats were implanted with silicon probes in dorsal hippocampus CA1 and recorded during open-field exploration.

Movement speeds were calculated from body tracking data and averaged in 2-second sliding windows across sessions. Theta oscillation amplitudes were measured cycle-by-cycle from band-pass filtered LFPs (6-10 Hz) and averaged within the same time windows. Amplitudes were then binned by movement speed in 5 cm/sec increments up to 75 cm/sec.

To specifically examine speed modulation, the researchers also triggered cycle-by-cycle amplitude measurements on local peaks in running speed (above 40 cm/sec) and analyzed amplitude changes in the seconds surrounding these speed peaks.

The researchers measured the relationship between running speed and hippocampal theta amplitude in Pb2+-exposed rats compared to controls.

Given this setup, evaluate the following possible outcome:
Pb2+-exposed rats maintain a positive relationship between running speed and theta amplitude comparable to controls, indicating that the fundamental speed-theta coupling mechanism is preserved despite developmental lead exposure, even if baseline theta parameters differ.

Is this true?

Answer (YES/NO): NO